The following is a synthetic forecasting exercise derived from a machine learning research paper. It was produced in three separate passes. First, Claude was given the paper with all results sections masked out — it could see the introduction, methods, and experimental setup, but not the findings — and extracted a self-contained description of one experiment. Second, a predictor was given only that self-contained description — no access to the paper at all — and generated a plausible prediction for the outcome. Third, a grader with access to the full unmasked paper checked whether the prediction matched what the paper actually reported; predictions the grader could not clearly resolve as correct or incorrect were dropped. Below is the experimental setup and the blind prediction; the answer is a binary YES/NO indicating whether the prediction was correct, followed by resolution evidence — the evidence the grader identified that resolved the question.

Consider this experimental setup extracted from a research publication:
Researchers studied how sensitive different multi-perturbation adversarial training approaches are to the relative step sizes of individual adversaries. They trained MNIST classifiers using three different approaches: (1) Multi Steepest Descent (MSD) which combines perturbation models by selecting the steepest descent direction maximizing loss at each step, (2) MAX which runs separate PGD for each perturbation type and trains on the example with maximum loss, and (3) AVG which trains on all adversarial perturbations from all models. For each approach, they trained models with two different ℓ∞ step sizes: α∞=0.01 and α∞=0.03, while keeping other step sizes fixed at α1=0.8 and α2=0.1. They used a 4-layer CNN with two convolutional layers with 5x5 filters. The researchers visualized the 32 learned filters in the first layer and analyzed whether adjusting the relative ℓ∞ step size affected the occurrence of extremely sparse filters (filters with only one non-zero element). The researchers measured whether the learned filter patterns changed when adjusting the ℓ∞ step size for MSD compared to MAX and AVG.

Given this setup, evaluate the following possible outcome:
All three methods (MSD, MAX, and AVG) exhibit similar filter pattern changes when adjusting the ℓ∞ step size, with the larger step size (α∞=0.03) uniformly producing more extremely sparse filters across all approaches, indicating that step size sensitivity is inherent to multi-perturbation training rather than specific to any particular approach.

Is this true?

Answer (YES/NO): NO